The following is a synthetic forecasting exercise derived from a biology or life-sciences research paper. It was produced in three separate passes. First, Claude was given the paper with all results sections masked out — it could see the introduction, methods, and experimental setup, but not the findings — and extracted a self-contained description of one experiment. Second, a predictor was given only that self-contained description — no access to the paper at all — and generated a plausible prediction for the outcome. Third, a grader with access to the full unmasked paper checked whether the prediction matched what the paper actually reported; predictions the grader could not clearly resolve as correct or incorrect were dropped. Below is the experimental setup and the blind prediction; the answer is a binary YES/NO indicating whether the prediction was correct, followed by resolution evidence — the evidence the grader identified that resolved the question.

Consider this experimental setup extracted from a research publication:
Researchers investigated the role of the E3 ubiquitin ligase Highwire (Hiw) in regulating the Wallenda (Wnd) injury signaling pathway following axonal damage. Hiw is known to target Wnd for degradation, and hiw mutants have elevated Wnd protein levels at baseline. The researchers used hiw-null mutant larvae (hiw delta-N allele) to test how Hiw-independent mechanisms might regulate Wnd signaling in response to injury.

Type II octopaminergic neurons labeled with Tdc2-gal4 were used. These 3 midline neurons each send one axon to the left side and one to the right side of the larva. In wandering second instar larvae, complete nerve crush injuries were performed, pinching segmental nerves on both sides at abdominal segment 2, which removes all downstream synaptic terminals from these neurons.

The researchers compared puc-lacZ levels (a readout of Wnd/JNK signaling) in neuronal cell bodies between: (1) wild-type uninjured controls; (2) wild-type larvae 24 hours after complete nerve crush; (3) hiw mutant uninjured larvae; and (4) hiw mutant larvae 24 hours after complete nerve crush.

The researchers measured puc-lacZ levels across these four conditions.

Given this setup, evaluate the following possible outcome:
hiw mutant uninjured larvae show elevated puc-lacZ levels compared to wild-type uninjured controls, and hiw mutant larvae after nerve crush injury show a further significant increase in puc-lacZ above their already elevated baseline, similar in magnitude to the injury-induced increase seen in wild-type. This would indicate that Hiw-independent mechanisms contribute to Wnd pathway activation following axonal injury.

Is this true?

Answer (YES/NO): YES